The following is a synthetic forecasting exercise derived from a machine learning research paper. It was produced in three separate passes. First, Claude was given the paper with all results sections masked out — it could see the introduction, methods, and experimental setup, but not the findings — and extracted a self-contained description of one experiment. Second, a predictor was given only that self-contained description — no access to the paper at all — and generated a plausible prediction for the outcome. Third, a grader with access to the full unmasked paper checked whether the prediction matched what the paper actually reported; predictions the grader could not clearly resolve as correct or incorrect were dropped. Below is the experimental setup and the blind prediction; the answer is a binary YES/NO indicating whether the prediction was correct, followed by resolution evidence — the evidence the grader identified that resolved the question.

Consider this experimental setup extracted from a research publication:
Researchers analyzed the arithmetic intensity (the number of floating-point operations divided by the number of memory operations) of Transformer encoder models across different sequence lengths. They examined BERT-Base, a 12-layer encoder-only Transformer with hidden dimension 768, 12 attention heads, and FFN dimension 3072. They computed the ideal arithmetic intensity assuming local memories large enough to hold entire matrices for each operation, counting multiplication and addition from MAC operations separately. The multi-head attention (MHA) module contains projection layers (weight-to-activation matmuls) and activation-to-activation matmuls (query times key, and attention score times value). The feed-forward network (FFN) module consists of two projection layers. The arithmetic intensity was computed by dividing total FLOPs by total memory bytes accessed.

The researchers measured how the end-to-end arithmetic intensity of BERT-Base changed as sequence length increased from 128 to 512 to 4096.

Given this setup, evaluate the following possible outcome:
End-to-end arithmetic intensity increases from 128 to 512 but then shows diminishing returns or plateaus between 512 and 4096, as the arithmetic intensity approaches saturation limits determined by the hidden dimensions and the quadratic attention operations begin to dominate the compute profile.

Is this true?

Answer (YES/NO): NO